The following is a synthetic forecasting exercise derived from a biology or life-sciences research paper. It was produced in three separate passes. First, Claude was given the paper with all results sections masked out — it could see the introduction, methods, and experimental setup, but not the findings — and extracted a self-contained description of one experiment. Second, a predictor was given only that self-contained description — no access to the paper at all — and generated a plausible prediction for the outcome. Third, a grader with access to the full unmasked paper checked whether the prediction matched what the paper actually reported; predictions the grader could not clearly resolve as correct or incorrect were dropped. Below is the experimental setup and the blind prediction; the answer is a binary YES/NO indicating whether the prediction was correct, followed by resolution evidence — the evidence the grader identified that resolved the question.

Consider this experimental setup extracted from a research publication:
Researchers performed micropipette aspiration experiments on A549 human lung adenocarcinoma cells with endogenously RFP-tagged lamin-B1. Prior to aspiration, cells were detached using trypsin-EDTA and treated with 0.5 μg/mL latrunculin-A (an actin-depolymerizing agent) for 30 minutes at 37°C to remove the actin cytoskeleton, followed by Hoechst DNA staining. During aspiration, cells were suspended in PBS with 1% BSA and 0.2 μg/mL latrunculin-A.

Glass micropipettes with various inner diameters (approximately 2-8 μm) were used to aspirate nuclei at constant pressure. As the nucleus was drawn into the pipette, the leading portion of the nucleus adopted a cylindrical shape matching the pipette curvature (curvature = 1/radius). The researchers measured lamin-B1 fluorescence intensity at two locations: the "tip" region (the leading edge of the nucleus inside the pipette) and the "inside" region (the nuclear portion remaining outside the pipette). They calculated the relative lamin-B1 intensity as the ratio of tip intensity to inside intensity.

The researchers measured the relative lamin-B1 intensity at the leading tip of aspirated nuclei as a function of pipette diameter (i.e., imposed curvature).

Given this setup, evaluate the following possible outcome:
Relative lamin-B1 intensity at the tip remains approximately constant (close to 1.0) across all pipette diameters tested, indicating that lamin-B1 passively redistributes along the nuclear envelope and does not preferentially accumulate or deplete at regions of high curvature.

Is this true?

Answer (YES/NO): NO